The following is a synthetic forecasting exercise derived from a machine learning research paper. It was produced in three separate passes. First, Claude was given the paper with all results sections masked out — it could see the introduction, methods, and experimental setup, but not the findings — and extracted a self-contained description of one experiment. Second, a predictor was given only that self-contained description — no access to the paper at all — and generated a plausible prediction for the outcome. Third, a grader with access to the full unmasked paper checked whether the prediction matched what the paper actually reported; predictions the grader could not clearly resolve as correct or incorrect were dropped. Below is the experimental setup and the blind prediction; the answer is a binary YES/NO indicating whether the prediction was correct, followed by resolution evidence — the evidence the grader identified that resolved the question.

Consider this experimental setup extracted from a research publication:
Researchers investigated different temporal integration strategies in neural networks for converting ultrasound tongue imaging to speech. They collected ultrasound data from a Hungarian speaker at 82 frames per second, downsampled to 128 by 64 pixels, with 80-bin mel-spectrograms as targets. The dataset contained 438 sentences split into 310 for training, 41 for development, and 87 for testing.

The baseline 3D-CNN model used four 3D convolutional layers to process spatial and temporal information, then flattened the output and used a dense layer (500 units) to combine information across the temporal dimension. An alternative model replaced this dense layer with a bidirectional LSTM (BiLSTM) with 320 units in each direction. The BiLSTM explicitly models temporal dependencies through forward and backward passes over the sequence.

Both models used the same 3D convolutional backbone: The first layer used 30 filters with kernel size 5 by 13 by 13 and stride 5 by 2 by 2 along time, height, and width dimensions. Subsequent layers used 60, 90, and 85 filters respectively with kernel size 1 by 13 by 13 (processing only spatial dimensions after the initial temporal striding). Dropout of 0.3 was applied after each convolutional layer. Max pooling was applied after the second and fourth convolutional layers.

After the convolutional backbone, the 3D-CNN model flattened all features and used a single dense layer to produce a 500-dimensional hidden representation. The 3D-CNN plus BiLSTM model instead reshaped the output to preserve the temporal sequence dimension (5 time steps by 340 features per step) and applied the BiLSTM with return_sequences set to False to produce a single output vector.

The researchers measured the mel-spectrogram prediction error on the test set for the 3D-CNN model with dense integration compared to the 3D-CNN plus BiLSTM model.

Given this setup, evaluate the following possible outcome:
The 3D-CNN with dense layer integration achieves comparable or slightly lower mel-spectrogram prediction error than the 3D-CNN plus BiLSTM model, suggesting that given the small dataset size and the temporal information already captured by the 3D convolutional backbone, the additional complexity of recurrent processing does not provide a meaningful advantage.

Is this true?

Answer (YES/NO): NO